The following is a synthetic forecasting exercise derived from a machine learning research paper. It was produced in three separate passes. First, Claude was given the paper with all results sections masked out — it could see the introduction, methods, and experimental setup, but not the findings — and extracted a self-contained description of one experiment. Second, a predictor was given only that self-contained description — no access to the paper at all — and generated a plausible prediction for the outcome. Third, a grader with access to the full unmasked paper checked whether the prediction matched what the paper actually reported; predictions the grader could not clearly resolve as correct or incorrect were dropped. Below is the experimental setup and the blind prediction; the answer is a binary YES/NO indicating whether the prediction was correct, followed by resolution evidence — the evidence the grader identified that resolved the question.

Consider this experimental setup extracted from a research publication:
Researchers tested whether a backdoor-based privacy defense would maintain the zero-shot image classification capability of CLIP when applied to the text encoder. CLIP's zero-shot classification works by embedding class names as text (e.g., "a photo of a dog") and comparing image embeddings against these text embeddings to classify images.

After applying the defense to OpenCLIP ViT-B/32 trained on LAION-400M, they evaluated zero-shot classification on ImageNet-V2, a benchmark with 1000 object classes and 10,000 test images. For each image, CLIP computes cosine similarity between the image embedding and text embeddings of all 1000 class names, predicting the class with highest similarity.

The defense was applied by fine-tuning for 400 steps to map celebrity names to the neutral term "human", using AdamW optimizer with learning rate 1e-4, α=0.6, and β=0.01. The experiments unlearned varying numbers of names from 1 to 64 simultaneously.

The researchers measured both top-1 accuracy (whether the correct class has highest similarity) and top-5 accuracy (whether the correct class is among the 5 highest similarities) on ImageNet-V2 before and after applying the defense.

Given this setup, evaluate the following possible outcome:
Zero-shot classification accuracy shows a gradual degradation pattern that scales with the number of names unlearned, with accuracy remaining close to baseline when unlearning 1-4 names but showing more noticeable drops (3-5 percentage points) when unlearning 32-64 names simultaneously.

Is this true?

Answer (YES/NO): NO